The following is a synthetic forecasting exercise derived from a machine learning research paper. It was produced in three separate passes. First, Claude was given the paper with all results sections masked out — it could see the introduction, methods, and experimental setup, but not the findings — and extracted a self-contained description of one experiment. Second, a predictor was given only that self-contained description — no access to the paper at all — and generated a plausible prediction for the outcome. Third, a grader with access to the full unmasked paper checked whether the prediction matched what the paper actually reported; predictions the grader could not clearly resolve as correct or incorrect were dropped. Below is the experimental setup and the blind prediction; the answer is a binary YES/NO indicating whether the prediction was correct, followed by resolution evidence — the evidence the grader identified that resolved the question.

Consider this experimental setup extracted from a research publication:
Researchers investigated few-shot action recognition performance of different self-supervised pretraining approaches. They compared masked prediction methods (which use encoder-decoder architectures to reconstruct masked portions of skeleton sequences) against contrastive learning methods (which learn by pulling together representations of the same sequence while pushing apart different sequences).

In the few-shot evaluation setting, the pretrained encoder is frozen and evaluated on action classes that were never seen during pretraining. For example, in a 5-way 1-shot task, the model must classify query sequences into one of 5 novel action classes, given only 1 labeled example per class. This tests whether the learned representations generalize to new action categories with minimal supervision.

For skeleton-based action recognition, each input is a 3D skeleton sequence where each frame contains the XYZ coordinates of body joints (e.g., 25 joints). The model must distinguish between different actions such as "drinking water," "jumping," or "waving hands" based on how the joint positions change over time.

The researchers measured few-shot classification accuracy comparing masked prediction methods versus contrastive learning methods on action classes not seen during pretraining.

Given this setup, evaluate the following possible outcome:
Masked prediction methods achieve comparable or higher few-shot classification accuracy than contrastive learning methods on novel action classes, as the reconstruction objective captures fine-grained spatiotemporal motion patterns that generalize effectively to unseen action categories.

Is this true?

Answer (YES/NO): NO